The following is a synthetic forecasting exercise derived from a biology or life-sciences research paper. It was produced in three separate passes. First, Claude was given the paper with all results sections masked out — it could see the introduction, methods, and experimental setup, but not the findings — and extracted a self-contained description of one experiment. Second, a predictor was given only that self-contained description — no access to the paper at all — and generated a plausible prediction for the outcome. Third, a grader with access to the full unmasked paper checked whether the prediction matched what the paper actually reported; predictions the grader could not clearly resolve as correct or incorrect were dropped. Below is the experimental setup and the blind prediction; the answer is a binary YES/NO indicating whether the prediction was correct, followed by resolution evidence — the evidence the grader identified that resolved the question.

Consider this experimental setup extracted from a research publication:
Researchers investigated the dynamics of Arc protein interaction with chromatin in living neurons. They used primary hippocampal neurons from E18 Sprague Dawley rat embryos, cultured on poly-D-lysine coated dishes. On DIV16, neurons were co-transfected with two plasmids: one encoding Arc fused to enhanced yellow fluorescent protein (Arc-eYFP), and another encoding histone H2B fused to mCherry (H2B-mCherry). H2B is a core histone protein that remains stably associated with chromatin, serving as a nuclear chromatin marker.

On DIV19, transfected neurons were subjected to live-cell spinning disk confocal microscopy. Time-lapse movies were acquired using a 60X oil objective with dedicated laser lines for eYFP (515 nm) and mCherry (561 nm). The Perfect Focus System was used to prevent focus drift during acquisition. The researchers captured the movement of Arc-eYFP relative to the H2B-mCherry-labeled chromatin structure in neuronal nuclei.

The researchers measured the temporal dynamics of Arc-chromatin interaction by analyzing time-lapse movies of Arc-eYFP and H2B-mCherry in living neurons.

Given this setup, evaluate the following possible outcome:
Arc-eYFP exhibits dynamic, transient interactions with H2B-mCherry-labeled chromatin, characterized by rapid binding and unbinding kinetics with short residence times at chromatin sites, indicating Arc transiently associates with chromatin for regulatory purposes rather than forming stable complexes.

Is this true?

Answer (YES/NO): YES